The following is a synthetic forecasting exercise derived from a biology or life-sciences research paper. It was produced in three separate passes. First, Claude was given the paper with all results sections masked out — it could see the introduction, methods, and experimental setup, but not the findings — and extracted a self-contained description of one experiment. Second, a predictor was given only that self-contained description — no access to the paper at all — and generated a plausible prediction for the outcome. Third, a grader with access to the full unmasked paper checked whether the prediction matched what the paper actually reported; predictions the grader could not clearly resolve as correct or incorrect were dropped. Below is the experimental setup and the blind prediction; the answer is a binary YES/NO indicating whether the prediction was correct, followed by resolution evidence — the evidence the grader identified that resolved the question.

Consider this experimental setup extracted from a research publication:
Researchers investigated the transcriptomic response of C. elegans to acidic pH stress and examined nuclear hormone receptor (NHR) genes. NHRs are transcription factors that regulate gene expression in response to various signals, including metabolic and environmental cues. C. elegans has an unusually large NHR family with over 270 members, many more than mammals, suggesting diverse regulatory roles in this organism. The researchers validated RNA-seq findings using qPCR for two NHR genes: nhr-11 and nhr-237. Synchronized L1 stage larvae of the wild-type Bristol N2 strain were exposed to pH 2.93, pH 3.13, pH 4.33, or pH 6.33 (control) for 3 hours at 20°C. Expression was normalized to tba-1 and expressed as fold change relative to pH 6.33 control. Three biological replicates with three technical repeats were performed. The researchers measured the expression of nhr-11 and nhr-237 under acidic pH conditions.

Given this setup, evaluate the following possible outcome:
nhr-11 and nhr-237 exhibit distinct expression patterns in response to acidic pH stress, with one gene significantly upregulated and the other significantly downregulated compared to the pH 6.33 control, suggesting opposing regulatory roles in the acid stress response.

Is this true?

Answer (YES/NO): NO